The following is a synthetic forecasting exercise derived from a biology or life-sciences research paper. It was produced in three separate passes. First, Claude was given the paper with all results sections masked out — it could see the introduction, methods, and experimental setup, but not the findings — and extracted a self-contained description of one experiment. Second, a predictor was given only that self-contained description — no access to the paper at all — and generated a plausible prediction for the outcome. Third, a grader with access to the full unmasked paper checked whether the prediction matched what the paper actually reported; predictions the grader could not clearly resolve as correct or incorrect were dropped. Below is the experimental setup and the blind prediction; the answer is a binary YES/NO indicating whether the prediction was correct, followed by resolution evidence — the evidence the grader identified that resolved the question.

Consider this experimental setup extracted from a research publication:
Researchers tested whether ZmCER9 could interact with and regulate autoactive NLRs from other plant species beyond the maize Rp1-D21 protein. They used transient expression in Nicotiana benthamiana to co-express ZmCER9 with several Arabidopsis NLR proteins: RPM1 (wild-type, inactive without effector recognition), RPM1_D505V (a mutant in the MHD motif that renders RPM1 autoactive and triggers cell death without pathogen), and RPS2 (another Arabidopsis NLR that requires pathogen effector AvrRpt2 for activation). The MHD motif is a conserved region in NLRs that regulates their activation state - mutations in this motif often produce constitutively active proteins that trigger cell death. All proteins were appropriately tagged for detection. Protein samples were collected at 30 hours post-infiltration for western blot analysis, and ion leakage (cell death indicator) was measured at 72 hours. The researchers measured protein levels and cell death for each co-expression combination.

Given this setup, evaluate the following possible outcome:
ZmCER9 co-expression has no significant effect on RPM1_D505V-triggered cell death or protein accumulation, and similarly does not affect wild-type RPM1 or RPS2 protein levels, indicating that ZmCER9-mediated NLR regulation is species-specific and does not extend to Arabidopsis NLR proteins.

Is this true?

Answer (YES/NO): NO